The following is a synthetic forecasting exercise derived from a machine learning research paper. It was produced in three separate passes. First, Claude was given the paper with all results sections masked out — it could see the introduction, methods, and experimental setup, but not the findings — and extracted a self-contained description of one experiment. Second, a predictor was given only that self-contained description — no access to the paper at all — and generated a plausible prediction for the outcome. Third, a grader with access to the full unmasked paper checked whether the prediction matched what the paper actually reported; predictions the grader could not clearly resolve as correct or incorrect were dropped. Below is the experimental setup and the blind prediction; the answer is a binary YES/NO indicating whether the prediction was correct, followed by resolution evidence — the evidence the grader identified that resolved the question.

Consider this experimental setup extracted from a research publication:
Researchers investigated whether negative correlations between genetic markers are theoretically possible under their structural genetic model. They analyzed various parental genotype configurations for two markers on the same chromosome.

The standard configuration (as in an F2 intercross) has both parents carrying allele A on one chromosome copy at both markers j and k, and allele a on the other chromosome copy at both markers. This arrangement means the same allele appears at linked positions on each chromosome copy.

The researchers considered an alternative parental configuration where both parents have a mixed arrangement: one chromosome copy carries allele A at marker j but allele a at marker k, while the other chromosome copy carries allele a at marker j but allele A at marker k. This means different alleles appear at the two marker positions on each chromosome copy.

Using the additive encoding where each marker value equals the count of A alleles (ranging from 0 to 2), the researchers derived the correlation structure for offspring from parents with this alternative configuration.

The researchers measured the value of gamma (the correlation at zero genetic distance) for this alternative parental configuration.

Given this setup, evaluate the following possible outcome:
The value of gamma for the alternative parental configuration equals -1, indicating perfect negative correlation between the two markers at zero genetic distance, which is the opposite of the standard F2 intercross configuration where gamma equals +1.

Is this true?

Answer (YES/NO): YES